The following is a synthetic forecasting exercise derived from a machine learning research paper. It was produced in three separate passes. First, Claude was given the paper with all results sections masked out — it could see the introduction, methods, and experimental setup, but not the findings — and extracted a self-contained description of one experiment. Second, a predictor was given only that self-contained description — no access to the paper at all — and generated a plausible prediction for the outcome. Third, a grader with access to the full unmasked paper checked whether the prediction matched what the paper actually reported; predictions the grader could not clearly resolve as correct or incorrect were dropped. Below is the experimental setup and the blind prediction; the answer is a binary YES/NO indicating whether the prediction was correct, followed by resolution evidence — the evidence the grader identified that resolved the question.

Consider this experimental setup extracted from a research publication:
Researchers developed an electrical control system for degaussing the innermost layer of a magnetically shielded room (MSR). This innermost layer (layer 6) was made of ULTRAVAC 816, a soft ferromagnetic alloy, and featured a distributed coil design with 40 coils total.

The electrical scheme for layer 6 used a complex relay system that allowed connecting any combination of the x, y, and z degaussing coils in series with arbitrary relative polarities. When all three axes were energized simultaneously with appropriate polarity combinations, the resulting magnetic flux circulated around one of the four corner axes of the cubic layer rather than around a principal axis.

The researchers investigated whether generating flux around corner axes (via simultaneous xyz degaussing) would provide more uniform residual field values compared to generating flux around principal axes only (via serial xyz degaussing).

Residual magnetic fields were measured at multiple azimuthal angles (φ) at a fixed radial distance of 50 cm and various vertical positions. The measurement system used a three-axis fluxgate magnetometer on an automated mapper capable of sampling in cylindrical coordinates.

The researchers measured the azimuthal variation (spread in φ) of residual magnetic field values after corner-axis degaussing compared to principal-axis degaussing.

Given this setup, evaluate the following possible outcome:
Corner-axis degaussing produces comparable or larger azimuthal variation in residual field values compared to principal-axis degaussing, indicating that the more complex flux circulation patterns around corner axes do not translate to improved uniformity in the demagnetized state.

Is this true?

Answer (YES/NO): NO